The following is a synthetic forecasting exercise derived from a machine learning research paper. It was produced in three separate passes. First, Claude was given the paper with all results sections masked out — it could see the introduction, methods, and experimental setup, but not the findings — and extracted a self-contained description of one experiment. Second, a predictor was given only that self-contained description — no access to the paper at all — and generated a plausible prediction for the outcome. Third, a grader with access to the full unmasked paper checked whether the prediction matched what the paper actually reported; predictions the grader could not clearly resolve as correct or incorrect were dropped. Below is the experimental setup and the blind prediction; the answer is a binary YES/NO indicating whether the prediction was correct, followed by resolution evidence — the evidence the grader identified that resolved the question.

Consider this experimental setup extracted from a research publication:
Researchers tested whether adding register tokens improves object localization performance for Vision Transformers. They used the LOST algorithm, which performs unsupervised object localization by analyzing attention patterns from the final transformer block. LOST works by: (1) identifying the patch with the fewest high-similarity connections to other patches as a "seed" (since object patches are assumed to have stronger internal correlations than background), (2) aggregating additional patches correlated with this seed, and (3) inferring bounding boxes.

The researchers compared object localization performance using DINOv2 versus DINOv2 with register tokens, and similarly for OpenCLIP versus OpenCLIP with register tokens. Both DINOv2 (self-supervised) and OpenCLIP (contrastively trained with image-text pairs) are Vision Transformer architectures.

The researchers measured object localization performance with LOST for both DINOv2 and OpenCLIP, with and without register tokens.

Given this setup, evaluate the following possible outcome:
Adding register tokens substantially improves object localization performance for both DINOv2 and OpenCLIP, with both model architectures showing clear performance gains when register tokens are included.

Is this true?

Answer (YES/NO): NO